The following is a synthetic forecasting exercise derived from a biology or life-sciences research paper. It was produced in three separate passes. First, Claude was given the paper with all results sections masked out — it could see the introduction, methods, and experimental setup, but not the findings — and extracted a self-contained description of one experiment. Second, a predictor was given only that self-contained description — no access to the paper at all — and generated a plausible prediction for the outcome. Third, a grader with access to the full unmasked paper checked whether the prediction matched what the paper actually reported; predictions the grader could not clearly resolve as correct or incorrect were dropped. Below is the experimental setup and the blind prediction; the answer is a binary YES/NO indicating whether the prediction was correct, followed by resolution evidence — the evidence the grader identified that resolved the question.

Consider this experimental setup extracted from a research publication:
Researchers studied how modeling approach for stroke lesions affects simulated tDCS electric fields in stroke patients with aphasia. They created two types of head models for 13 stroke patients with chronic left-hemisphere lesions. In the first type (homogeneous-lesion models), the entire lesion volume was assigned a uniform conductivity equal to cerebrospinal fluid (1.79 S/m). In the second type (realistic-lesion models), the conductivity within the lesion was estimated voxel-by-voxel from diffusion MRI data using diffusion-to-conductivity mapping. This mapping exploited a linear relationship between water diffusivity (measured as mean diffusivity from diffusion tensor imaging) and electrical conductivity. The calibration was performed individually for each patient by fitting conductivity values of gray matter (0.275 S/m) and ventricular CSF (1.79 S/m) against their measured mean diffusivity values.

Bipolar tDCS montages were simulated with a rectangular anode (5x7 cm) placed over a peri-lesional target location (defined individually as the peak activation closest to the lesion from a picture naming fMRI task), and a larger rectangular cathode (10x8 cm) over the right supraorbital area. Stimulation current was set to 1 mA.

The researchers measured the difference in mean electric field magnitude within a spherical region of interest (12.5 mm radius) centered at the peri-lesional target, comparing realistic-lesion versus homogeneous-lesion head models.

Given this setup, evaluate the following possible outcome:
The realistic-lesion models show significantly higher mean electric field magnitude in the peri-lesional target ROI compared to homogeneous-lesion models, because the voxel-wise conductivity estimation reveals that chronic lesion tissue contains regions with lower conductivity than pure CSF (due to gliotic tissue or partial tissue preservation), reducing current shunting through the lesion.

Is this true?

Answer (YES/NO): NO